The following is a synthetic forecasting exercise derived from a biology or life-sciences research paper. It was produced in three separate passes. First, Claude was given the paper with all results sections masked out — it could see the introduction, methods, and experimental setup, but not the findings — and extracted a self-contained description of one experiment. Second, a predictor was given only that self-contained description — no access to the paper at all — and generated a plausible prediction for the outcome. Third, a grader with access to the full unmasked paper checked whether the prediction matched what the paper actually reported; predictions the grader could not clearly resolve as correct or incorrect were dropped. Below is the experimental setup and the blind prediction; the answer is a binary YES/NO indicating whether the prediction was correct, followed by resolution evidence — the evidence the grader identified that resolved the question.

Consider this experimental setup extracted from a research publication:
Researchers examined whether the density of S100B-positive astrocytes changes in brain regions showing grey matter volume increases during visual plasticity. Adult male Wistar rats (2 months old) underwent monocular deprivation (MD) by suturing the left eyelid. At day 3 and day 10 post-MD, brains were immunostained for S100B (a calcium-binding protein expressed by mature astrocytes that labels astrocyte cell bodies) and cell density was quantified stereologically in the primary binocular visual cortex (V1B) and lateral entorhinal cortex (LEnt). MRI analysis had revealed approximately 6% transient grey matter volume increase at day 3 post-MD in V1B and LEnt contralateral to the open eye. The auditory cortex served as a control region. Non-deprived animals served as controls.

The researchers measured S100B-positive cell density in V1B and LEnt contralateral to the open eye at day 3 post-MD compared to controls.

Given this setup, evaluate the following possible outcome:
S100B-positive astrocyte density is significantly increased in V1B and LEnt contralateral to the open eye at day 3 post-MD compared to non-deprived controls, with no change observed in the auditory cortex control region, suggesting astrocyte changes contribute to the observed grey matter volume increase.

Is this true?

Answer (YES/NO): NO